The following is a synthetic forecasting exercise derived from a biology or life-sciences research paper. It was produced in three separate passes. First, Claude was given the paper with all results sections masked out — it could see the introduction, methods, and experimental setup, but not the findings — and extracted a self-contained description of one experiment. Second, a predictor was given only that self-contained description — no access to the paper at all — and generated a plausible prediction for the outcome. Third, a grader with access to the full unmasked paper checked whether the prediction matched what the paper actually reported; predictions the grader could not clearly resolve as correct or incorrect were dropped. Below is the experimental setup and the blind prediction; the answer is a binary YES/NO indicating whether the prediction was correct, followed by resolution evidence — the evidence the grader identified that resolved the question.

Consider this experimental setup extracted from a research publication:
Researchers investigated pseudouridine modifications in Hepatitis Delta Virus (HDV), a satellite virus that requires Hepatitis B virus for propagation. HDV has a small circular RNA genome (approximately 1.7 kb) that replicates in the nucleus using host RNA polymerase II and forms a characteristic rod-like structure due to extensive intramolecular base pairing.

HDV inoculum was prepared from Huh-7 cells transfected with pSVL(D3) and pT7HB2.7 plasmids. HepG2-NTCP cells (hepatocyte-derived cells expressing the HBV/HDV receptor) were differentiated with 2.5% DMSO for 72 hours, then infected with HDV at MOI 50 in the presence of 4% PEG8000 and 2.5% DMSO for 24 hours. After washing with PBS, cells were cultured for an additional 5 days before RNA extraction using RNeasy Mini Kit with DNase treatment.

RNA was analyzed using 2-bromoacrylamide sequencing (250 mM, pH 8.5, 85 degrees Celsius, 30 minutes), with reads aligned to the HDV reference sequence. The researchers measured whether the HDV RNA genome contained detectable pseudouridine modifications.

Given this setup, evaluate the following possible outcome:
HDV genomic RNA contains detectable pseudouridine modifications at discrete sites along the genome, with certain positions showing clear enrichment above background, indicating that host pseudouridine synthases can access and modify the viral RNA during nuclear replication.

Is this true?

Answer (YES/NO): NO